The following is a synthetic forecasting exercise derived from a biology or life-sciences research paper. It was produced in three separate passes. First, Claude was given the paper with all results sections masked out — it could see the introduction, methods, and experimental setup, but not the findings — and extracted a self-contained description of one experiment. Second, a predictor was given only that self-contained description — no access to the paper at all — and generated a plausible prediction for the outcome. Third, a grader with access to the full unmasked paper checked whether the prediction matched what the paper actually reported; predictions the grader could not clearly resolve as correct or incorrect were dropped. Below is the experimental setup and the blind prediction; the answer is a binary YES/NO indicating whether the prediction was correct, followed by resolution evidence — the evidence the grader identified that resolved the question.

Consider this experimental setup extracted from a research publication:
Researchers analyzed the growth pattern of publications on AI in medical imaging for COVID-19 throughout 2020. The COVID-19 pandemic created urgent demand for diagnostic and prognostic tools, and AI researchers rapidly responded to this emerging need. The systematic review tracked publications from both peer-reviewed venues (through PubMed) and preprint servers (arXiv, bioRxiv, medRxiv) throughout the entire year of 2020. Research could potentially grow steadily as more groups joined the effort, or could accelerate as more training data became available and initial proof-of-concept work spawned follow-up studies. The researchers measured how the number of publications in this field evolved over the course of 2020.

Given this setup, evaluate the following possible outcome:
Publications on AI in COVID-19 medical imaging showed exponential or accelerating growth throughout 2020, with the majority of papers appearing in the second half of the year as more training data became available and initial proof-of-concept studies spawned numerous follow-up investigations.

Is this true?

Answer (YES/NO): NO